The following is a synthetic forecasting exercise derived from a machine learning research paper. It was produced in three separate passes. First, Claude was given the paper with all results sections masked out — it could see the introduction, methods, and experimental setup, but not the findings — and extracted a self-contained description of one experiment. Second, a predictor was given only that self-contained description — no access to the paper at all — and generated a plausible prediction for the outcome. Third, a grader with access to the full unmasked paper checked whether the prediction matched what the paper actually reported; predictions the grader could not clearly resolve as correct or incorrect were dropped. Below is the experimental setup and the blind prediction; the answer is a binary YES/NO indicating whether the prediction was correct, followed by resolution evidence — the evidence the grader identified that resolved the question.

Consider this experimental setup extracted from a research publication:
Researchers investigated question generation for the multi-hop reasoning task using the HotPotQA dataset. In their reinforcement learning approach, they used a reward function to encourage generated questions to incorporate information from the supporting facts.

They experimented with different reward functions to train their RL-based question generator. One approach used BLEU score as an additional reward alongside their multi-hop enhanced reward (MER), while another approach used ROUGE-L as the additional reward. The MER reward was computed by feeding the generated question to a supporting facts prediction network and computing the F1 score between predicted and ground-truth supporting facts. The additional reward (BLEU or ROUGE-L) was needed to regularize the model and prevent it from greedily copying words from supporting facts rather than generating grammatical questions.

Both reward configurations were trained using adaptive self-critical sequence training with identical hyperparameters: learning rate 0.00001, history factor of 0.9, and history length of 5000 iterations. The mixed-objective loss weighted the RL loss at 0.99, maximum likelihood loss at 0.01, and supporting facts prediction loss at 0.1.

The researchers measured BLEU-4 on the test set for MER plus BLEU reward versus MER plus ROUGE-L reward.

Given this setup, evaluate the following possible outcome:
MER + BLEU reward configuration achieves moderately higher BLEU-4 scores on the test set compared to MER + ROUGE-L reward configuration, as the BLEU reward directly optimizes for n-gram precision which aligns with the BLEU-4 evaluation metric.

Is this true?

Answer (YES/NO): NO